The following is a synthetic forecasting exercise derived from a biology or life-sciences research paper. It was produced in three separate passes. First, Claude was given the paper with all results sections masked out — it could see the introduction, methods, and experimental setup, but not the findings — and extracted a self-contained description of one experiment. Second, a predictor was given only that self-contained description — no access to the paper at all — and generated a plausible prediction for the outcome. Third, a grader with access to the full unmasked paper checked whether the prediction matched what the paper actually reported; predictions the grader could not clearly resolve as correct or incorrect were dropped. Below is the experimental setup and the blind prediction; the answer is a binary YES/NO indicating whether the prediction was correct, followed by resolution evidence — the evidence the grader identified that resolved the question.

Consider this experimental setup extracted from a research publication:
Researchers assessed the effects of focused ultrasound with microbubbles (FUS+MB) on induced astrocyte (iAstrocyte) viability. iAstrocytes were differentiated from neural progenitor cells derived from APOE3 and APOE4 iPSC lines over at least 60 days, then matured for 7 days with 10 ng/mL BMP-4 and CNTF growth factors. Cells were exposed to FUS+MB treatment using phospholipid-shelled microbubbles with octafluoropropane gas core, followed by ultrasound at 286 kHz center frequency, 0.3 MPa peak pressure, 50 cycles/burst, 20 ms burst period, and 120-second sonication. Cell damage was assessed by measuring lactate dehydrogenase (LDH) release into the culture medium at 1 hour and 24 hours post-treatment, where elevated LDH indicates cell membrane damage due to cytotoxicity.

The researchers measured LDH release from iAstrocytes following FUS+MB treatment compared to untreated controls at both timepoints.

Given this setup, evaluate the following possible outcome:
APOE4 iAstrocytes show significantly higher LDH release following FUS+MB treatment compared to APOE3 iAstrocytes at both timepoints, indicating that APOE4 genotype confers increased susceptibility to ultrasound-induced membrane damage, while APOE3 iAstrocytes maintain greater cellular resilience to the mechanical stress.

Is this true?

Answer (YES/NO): NO